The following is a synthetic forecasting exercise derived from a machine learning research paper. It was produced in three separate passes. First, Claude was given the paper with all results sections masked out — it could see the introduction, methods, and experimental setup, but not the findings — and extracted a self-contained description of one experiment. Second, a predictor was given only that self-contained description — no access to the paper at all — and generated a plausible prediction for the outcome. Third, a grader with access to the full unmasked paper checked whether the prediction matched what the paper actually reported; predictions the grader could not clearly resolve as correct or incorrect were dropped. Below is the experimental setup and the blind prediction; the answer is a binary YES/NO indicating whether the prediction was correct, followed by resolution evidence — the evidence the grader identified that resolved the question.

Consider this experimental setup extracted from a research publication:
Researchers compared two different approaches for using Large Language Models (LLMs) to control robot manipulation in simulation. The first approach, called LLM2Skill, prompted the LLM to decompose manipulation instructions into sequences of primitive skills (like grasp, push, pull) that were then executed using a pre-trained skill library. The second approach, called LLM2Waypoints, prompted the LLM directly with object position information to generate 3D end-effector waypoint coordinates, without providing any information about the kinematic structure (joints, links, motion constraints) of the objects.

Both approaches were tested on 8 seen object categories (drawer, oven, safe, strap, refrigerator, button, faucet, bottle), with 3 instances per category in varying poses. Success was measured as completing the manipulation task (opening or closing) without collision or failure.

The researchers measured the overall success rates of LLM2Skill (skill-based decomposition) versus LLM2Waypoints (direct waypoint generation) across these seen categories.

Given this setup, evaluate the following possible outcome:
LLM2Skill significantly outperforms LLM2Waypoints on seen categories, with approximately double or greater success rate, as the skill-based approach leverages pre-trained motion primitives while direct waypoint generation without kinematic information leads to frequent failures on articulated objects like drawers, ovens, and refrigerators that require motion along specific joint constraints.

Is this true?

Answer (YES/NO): NO